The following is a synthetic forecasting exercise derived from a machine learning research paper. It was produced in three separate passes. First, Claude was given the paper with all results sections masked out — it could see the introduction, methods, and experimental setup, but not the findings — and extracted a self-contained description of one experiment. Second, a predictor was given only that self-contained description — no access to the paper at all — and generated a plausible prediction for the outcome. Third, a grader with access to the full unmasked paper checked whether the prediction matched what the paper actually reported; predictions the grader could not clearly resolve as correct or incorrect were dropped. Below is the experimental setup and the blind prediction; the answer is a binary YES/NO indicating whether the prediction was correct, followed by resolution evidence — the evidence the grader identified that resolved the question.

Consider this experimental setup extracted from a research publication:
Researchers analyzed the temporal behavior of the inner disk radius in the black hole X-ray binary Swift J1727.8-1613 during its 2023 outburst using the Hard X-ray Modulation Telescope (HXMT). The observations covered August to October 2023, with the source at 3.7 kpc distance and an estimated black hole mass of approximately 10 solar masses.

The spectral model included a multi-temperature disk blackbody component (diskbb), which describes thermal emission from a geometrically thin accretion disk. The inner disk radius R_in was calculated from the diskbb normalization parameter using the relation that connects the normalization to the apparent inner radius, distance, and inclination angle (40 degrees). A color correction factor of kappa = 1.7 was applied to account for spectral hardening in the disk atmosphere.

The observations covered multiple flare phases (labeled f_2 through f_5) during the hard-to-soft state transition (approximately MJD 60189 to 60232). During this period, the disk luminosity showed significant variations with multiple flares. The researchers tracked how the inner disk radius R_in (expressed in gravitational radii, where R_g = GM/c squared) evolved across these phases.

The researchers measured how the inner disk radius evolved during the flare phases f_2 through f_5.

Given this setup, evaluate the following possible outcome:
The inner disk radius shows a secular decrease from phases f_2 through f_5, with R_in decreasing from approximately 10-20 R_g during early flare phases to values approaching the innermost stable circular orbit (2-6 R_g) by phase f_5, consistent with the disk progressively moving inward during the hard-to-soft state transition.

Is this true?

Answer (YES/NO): NO